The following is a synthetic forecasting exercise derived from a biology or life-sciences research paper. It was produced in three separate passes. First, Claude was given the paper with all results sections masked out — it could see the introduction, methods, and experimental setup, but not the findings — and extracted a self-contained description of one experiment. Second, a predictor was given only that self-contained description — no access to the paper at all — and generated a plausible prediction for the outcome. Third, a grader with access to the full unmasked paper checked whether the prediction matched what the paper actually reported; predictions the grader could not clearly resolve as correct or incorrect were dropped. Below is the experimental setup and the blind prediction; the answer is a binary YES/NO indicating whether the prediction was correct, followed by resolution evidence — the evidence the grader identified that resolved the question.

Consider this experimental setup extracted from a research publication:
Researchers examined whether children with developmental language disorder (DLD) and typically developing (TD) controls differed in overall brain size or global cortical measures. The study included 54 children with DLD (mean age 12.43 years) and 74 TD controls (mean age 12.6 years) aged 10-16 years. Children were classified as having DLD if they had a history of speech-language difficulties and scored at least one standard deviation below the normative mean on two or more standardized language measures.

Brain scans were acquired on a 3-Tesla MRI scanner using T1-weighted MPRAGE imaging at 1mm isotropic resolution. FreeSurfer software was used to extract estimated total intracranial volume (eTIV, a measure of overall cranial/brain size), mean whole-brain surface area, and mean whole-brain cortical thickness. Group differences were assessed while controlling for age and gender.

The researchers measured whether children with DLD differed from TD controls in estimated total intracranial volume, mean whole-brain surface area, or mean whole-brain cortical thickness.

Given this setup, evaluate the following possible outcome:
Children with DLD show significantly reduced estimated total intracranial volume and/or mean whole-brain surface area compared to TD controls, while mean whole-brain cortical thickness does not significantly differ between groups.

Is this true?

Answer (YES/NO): NO